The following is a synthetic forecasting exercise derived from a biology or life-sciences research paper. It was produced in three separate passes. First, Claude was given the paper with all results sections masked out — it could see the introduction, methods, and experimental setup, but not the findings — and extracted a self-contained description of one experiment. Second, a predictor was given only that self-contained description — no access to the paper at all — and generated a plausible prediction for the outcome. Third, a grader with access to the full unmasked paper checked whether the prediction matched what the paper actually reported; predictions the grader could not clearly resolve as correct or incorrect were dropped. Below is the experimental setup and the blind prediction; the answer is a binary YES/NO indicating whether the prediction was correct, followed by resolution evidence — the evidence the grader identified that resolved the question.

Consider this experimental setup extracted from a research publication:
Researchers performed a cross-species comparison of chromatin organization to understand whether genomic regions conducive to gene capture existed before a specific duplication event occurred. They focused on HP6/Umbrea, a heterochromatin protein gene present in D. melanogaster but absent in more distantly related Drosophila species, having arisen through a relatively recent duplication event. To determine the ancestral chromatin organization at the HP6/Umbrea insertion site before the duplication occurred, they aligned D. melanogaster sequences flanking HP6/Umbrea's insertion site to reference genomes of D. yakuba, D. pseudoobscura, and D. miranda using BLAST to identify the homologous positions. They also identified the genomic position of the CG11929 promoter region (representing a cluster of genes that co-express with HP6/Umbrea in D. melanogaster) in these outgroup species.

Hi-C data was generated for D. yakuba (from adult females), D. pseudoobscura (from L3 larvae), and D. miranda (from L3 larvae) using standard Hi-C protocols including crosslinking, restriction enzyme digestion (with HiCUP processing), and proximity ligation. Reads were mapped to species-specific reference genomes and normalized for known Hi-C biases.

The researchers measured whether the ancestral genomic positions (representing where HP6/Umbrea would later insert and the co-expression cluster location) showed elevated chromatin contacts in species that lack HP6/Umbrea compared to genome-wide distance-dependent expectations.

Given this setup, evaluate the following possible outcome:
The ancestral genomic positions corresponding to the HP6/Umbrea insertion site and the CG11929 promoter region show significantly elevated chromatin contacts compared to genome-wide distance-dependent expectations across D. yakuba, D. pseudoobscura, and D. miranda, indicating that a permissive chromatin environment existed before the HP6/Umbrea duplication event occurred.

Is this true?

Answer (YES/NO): YES